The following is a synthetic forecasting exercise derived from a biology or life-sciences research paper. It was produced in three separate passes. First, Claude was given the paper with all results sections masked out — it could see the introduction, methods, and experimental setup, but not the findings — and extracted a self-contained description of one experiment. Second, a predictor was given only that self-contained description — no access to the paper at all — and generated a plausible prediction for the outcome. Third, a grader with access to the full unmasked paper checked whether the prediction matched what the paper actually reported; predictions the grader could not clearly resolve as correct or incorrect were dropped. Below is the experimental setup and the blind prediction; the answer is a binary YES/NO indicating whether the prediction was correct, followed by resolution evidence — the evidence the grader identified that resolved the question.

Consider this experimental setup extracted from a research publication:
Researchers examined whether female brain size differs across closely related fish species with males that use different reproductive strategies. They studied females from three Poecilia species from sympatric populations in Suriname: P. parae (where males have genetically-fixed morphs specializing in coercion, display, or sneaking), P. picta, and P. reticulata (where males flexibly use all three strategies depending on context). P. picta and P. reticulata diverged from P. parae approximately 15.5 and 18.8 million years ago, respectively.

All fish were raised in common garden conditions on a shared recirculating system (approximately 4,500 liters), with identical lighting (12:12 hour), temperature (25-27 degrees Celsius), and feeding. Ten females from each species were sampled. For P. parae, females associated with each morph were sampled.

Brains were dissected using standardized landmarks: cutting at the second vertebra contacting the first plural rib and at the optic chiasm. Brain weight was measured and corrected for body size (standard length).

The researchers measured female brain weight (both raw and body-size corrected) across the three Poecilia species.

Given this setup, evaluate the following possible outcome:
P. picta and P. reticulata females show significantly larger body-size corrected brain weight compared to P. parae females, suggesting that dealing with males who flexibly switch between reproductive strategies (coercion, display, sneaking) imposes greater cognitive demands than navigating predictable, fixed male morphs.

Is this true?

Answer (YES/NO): NO